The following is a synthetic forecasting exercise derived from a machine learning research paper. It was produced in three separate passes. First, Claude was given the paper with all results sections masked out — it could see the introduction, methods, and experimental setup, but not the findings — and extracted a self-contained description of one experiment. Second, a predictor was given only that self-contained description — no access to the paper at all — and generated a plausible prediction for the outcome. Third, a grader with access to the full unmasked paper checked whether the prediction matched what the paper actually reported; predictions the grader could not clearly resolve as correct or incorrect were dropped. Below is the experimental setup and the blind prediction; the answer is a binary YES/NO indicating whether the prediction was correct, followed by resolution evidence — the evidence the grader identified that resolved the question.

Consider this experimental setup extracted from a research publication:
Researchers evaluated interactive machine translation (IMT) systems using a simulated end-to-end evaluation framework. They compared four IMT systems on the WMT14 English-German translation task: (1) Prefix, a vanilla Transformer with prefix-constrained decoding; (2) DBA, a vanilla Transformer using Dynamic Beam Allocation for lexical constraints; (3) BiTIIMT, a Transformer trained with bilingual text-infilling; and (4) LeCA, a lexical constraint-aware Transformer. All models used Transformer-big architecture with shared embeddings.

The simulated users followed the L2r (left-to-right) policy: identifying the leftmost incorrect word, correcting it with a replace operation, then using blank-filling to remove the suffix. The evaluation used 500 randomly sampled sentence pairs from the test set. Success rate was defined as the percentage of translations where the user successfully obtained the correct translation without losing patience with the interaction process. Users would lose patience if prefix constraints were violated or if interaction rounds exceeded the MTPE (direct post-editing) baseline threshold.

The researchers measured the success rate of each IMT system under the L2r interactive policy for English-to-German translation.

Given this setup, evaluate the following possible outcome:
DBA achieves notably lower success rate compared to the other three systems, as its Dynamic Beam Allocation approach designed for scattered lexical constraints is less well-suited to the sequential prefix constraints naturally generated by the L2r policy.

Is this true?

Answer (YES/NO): NO